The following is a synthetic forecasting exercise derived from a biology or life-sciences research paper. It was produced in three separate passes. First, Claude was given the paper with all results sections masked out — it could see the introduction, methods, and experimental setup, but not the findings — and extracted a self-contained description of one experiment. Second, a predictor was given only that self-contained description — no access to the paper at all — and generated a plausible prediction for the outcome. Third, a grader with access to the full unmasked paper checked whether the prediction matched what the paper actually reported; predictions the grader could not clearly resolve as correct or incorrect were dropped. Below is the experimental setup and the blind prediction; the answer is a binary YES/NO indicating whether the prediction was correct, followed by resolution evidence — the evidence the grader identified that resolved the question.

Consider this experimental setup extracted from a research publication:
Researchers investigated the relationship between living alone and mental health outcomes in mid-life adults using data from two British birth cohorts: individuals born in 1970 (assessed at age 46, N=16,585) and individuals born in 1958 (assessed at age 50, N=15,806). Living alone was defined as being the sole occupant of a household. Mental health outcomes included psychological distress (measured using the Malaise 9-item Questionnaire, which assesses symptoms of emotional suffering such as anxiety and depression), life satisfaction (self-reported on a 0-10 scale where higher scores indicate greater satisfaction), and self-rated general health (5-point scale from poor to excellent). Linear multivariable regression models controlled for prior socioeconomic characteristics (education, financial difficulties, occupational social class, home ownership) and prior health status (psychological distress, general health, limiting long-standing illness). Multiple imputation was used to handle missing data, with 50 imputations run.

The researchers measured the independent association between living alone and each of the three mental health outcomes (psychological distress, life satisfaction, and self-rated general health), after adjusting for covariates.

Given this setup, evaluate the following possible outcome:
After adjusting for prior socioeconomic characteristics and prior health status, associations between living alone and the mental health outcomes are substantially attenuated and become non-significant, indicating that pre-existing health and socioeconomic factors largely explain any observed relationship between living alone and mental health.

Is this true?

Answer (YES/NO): NO